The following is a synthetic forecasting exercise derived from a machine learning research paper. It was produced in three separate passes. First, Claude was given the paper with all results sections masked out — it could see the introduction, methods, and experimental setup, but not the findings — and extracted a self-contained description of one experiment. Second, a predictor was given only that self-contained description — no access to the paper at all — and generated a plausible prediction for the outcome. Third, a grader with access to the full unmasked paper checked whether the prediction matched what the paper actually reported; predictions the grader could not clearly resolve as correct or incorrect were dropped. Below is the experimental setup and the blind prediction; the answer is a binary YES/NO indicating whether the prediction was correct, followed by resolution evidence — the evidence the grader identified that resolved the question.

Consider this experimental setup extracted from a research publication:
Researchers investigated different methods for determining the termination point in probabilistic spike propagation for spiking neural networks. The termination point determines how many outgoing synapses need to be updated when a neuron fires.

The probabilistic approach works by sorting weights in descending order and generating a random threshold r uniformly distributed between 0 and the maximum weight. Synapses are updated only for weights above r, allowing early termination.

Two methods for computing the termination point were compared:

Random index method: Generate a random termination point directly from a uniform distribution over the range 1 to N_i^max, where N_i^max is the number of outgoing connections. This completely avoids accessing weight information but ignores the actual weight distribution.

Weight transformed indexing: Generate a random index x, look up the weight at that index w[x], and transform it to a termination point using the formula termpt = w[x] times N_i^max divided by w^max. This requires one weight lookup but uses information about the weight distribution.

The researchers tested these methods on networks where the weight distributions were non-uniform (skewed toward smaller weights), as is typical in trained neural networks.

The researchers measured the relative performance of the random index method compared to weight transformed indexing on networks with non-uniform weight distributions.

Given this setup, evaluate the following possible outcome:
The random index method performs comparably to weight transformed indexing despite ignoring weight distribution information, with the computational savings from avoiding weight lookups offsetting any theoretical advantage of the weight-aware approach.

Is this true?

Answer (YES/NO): NO